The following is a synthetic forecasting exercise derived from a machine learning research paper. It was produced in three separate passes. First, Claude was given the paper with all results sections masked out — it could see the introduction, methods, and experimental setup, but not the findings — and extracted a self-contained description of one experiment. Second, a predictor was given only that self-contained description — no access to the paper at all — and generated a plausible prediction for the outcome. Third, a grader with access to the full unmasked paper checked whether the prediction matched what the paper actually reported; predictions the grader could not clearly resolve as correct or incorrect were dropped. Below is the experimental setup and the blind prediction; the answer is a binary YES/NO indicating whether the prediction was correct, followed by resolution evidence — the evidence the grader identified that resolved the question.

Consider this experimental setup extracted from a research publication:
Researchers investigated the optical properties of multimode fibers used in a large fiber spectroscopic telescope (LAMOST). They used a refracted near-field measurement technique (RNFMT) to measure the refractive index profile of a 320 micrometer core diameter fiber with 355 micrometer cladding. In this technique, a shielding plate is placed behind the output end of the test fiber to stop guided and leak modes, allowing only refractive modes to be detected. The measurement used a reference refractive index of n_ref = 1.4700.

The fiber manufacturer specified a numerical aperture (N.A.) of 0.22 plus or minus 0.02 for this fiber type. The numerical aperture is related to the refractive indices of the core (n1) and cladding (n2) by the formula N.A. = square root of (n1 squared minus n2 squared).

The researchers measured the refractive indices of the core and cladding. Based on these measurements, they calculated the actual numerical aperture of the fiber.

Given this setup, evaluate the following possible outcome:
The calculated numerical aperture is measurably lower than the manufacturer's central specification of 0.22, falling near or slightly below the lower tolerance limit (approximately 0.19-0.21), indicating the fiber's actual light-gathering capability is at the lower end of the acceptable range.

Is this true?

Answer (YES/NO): NO